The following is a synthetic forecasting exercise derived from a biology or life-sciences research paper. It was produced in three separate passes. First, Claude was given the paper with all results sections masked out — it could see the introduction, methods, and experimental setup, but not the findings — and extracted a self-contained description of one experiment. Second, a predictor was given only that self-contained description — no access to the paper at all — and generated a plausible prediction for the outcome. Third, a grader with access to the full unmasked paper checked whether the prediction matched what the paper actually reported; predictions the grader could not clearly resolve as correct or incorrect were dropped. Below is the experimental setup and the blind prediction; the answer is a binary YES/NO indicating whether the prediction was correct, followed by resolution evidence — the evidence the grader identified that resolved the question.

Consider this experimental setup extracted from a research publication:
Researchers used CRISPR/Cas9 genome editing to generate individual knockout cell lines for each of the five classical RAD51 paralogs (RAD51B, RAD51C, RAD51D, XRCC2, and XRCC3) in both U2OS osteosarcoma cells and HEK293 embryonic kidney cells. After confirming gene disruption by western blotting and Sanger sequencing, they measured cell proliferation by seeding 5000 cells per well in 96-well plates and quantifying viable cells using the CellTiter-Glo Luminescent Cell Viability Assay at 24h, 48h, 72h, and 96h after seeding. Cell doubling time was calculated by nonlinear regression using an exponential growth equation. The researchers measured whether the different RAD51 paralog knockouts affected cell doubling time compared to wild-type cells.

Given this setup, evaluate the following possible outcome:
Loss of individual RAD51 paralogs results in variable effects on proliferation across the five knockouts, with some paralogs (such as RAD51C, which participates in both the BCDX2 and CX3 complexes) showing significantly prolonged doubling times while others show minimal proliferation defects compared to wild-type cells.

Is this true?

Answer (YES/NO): NO